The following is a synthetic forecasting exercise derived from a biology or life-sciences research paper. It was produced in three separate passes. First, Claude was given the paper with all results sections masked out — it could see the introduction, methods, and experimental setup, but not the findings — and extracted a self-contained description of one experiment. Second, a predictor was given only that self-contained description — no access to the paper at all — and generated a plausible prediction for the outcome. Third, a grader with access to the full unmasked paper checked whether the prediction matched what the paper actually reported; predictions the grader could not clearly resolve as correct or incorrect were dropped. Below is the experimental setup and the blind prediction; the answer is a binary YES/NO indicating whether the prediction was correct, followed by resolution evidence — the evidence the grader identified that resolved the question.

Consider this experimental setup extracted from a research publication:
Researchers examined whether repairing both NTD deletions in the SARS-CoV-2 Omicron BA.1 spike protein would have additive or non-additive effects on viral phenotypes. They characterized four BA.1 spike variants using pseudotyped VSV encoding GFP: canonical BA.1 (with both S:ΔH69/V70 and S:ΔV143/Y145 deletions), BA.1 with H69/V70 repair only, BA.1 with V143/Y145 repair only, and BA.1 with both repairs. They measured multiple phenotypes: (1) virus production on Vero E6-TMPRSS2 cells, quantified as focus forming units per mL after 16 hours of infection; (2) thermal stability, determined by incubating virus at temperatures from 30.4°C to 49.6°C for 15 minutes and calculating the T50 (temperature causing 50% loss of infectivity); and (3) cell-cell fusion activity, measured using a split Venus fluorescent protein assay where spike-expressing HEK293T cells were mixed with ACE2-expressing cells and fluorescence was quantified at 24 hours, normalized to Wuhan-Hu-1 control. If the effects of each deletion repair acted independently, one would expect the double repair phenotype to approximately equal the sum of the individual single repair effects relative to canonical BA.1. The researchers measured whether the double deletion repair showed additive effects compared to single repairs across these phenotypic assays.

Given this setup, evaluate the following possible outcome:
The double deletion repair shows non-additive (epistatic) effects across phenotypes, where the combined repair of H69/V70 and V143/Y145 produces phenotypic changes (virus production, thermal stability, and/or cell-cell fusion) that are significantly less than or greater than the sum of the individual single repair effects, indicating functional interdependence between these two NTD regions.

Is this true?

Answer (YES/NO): YES